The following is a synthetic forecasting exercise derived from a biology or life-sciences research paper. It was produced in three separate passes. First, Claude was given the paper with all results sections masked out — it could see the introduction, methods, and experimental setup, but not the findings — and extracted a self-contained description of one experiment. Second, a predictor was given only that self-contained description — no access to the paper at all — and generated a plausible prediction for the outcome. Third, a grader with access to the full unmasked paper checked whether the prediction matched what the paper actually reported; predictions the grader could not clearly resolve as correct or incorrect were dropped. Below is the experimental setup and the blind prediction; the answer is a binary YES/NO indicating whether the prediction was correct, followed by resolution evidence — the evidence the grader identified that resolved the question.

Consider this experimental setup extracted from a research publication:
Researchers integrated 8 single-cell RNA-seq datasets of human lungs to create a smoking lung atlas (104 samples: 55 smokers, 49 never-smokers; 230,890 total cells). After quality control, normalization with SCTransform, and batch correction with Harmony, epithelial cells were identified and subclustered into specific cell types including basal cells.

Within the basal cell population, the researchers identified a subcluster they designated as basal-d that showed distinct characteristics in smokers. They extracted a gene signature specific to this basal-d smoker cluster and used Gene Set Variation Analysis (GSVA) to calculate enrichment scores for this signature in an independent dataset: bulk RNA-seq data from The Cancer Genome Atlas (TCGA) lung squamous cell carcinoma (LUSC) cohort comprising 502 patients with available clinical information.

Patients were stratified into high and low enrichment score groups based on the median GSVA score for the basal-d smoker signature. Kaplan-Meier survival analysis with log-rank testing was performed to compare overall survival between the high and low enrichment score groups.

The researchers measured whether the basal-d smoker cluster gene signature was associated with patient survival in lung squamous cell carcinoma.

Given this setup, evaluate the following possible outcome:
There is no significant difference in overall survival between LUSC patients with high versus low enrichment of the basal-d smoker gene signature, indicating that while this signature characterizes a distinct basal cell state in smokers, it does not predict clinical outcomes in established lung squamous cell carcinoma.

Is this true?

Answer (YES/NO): NO